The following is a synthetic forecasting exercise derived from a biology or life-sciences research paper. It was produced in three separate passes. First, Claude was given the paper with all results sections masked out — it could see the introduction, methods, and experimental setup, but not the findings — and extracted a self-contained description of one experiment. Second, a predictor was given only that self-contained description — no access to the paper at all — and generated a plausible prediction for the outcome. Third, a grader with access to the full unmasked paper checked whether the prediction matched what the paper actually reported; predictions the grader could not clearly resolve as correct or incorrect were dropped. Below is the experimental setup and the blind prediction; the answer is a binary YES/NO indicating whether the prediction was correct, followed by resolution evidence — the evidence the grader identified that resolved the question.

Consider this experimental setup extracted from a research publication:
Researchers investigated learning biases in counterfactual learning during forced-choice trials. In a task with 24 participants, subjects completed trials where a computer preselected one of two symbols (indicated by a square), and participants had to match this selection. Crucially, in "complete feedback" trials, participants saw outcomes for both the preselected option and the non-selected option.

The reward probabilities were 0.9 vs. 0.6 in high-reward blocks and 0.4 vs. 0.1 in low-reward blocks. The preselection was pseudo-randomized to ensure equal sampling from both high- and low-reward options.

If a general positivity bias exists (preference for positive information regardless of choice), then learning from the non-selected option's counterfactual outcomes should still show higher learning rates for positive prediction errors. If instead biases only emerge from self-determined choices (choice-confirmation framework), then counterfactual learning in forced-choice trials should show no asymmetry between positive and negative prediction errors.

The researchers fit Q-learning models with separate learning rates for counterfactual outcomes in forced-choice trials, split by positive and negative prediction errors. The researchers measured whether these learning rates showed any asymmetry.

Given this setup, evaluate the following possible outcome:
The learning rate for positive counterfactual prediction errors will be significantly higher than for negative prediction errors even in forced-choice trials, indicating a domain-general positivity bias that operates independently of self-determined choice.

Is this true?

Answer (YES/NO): NO